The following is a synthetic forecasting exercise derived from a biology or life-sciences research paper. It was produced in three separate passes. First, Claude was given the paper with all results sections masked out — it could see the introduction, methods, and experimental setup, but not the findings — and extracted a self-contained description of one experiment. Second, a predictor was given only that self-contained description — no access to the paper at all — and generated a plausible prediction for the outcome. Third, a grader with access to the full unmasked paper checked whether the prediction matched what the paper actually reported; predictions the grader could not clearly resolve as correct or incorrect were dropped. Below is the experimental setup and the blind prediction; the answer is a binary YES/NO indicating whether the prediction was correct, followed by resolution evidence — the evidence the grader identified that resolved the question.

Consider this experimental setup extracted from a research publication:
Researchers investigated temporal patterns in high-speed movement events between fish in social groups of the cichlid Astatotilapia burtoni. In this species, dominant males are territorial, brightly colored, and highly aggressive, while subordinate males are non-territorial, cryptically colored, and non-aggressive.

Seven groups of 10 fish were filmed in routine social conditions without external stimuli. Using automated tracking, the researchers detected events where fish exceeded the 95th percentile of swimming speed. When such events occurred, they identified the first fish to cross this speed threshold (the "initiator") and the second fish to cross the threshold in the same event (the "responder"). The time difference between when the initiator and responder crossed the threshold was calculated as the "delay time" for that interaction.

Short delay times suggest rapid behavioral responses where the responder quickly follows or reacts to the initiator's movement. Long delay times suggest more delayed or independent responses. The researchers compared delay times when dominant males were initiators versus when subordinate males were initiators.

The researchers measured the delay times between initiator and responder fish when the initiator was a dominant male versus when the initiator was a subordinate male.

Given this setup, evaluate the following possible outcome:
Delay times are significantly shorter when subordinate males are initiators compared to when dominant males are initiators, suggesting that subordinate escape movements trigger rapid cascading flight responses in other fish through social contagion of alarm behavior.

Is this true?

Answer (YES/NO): NO